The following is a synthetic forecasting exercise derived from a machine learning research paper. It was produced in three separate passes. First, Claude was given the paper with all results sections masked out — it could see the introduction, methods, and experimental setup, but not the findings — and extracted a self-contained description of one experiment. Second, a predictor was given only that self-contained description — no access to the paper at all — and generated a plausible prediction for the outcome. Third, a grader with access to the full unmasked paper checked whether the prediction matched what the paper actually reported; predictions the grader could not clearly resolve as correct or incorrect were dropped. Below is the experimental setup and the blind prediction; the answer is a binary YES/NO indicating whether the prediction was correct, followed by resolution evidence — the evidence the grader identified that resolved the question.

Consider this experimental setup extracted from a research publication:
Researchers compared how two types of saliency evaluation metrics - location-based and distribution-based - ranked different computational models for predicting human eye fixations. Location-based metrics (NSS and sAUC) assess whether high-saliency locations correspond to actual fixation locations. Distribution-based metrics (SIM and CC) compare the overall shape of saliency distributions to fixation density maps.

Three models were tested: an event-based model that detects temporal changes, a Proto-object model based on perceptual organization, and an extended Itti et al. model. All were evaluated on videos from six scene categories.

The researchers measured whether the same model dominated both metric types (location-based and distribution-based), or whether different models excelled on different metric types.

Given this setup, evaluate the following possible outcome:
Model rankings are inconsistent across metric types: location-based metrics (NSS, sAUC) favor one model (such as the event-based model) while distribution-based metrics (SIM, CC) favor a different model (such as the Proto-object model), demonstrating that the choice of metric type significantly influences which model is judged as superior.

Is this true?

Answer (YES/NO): NO